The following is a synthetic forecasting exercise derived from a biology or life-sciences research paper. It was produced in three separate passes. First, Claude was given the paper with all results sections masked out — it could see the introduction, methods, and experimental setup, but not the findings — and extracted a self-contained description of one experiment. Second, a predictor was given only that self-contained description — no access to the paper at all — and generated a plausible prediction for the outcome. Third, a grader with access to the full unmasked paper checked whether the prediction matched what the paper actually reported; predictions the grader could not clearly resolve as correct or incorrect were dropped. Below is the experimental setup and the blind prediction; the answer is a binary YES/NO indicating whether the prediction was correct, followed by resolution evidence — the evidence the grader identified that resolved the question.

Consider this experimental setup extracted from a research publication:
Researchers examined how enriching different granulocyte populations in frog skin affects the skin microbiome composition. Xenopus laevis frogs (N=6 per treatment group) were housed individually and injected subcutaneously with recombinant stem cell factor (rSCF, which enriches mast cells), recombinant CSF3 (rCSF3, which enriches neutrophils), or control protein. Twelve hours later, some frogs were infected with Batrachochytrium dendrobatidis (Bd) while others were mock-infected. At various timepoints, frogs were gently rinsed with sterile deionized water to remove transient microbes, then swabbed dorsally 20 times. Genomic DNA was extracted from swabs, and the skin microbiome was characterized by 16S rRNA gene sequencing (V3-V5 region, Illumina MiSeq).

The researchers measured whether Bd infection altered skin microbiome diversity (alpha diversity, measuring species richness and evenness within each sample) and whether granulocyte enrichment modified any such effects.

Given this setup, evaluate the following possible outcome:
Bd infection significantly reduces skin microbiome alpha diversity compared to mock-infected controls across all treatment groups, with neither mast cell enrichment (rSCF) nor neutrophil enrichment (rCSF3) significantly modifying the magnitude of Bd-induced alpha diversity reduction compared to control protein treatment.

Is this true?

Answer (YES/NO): NO